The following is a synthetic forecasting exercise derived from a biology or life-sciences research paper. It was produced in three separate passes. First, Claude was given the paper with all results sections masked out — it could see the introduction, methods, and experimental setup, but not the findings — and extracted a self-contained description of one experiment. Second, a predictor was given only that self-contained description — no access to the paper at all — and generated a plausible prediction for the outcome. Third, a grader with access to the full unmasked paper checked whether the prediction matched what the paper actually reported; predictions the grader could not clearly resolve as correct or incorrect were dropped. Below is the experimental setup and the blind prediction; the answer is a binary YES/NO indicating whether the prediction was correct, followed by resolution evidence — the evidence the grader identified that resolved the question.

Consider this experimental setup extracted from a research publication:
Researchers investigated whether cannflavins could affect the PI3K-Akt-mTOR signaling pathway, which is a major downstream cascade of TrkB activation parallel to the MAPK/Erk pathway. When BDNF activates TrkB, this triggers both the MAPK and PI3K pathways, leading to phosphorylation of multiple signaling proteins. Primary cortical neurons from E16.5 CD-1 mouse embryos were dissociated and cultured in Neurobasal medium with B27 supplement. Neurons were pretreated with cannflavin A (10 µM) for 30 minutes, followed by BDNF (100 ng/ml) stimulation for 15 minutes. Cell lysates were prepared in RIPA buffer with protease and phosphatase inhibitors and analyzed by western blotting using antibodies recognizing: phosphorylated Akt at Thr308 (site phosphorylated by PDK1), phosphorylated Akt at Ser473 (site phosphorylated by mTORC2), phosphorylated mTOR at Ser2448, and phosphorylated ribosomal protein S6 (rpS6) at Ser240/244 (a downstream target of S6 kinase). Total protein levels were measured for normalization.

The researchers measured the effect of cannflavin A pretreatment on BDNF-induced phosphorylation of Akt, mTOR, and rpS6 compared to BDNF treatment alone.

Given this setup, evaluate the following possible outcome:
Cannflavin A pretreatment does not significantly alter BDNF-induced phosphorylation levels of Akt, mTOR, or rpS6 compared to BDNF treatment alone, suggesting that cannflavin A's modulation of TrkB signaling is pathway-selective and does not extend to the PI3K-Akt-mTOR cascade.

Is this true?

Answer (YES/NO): NO